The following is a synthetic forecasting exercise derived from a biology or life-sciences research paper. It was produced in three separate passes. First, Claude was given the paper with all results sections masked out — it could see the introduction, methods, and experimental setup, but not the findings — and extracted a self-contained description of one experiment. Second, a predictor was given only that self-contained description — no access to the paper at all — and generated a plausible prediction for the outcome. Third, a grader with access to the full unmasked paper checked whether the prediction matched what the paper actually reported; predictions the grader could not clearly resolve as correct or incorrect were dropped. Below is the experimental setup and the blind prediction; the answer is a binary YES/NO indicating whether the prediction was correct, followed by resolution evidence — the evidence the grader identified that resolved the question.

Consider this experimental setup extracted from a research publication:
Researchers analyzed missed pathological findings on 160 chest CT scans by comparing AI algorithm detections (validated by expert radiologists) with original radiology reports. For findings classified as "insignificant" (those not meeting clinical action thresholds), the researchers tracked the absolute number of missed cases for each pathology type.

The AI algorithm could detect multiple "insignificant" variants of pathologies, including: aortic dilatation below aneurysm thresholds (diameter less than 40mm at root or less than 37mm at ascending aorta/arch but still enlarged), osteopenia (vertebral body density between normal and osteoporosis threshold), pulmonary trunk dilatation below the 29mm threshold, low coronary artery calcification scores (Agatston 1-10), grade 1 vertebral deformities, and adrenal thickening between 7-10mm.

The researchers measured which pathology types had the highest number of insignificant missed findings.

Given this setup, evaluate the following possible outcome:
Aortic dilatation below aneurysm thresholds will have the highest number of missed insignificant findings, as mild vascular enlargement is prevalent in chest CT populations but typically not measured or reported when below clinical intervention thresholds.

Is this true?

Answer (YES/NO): NO